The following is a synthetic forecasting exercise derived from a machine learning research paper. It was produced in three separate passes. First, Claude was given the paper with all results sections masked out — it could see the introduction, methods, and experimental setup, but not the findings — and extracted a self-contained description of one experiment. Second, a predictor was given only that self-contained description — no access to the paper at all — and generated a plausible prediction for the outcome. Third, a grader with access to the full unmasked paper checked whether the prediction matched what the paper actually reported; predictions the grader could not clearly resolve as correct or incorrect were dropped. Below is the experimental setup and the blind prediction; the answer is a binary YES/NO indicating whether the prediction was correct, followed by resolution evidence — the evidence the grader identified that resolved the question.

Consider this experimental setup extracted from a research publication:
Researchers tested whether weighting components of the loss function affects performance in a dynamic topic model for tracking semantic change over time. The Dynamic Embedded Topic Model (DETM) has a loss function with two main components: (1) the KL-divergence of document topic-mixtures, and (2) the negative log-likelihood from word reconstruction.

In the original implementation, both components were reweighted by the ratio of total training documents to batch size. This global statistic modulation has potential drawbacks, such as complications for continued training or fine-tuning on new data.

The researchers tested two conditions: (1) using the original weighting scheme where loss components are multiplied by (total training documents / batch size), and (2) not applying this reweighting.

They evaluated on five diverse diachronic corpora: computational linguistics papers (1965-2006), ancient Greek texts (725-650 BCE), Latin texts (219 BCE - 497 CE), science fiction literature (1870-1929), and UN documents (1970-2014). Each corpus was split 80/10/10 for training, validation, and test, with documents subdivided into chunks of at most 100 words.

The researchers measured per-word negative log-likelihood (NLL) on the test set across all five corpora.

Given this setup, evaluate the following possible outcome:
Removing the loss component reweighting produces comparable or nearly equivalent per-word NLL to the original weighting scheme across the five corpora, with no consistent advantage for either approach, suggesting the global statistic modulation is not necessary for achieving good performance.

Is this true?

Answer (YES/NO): NO